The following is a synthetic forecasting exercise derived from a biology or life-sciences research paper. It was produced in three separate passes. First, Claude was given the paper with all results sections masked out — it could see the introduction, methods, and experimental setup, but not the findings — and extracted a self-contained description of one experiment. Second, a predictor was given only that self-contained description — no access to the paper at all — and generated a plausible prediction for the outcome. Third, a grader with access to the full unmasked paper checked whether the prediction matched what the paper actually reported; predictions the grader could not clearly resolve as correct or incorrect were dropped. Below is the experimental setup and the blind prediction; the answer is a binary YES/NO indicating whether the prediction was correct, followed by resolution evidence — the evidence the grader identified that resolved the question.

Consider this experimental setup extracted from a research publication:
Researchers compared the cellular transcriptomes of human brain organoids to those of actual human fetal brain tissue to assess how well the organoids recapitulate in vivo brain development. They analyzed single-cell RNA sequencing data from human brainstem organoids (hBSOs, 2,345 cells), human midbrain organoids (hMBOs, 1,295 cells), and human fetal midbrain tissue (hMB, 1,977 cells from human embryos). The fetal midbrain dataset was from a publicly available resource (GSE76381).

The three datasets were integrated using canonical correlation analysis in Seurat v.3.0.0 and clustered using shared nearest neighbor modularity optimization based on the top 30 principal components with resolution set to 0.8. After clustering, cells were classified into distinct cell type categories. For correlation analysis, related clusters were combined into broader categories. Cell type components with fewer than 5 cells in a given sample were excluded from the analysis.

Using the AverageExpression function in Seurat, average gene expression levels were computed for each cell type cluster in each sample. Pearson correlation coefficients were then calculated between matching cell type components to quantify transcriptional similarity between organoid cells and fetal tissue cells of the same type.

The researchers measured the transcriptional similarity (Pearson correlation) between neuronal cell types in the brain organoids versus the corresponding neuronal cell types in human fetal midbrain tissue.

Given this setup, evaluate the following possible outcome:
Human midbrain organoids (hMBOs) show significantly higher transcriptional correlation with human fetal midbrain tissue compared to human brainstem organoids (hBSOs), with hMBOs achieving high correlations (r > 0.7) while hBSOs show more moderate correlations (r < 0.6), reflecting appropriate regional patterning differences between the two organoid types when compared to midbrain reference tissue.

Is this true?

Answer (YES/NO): NO